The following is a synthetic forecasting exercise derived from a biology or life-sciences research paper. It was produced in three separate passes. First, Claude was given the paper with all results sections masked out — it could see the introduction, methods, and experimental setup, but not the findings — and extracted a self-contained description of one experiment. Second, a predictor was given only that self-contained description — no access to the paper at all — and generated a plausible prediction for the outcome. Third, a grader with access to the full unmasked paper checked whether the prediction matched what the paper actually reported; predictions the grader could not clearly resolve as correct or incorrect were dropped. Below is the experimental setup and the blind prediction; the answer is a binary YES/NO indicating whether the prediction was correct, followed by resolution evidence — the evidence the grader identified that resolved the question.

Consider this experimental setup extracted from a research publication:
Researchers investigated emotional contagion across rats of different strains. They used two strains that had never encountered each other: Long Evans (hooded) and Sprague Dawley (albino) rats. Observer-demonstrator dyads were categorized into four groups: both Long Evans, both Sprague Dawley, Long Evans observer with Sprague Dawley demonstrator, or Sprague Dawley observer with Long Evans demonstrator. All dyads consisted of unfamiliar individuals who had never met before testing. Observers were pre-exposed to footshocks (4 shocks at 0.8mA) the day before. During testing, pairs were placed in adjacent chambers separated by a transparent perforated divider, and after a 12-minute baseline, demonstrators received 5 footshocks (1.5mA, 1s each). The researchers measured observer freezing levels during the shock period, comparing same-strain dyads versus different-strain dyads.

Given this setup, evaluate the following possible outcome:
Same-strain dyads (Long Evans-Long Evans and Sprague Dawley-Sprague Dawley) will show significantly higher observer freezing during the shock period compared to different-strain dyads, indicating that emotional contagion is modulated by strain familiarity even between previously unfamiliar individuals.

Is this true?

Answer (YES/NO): NO